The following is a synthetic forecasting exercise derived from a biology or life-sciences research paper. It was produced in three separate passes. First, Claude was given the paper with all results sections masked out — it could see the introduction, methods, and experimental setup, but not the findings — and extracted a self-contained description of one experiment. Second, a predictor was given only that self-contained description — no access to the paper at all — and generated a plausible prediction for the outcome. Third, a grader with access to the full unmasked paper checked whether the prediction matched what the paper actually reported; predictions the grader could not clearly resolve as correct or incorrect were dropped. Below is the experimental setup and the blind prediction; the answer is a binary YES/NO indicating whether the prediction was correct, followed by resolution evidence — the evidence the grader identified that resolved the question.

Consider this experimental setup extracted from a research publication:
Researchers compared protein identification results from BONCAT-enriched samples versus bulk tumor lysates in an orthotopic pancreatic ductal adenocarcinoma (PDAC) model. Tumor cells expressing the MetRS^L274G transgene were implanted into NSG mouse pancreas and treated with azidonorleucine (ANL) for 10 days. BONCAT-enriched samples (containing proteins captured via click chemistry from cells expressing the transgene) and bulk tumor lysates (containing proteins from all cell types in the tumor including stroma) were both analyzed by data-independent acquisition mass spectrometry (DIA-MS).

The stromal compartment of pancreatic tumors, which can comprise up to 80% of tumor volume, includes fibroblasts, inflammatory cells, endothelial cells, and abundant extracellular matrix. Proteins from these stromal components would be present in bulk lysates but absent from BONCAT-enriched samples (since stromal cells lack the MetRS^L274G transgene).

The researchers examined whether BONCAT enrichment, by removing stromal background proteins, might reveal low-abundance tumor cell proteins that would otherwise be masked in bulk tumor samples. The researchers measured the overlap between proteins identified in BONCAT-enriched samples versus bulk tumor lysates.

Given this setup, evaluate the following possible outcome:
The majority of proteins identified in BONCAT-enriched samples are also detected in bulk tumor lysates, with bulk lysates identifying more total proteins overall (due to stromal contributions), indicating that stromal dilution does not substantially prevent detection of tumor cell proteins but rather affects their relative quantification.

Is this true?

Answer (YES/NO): YES